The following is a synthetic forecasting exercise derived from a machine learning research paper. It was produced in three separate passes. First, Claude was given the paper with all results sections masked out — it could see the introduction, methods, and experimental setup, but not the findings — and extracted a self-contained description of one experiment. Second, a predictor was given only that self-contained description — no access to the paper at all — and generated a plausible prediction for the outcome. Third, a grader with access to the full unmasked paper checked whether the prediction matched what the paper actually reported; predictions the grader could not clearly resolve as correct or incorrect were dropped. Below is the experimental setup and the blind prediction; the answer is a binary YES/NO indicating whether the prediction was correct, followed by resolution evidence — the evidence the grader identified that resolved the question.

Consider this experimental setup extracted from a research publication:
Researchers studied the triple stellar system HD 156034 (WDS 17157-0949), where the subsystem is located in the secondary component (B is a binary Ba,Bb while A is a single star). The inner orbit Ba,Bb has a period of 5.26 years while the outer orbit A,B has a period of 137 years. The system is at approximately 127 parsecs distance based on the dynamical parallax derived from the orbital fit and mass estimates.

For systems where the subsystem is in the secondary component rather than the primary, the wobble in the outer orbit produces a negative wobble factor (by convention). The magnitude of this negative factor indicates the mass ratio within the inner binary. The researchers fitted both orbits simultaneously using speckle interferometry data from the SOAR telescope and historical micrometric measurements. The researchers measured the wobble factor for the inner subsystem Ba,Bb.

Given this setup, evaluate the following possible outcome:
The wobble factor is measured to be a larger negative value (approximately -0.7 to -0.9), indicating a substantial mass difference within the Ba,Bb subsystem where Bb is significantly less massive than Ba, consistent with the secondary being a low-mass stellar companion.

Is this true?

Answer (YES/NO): NO